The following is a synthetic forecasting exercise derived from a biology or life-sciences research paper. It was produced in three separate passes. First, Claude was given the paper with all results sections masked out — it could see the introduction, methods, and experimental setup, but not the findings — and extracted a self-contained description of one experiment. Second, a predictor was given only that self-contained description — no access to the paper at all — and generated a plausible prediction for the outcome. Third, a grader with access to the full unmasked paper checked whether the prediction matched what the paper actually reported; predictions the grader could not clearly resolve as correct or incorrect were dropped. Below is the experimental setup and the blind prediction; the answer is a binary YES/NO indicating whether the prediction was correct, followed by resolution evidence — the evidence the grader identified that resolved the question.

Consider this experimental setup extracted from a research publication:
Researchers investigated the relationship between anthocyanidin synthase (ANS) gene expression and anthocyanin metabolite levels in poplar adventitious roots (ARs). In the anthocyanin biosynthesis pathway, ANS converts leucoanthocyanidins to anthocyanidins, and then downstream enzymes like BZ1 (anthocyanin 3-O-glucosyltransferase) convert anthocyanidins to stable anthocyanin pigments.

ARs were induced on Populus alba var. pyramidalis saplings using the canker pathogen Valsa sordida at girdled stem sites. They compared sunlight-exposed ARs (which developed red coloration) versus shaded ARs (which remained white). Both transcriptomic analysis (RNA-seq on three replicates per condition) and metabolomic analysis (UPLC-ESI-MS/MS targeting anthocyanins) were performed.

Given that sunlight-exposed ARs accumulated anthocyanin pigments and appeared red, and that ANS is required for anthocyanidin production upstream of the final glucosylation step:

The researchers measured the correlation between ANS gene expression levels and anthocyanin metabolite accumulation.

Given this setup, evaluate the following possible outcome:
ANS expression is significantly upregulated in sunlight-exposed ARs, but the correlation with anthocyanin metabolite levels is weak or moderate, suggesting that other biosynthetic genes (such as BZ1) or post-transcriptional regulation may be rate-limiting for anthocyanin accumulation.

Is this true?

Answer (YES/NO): NO